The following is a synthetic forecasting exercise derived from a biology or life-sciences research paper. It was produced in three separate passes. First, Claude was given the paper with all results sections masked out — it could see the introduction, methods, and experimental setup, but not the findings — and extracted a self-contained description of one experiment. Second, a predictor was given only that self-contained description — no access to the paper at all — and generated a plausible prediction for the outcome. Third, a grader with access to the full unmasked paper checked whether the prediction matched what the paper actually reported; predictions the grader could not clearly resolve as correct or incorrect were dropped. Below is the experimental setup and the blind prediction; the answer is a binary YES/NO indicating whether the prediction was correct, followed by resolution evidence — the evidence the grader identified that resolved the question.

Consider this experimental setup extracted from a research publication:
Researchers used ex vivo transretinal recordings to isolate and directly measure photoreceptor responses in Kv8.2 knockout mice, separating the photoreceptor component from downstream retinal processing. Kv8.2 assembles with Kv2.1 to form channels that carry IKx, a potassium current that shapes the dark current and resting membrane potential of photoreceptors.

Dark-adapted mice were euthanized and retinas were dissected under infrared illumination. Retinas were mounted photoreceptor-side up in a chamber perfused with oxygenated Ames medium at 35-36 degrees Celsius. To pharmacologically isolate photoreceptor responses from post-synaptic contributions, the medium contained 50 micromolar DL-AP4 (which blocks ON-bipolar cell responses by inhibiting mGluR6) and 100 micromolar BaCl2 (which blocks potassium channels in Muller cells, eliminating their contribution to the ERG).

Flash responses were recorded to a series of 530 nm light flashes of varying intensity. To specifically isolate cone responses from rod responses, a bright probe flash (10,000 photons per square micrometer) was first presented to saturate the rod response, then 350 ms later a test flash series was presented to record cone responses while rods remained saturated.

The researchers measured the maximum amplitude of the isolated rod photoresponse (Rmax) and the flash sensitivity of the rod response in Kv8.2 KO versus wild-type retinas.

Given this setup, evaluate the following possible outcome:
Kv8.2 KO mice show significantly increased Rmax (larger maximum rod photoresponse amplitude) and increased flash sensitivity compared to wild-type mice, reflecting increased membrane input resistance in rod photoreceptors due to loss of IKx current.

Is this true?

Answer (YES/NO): NO